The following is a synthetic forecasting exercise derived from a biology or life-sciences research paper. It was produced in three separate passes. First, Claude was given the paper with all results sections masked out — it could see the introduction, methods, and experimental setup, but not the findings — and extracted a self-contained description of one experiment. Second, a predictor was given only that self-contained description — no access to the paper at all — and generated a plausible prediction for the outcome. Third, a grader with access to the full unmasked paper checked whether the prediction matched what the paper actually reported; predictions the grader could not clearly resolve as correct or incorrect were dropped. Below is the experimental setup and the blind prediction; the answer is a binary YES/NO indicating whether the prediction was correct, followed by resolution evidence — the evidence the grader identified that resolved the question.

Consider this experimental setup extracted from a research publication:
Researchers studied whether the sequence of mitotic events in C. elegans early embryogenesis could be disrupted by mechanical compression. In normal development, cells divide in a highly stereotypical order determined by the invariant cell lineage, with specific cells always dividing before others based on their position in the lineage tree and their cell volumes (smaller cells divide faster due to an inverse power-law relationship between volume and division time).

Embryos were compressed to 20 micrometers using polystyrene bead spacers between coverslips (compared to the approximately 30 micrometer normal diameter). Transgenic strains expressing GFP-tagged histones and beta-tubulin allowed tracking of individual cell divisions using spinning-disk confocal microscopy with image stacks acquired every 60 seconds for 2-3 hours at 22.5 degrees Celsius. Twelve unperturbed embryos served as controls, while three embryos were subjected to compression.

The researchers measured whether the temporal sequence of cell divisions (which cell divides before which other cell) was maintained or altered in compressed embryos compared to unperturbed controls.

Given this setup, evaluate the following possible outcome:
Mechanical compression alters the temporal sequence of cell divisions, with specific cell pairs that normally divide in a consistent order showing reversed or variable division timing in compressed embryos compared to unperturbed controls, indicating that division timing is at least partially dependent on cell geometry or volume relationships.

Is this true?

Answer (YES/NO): NO